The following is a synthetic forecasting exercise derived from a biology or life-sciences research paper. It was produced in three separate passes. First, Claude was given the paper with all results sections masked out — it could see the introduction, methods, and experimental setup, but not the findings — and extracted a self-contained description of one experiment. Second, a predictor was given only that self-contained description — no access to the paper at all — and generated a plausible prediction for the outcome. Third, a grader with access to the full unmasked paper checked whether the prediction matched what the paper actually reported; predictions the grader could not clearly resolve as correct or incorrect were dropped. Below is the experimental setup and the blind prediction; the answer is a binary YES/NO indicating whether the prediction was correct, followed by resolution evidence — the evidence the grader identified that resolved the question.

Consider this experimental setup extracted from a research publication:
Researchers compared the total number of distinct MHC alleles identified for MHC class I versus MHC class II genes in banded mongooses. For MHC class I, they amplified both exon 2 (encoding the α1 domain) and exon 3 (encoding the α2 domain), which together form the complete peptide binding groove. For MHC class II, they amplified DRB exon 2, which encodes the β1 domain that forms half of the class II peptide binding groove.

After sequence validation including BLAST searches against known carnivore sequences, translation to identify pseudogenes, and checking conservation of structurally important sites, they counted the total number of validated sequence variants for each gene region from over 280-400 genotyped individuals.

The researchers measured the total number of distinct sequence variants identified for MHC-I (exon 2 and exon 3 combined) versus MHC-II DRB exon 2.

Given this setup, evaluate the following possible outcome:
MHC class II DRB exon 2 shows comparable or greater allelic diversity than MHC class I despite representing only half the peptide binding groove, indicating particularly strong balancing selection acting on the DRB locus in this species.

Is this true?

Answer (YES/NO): NO